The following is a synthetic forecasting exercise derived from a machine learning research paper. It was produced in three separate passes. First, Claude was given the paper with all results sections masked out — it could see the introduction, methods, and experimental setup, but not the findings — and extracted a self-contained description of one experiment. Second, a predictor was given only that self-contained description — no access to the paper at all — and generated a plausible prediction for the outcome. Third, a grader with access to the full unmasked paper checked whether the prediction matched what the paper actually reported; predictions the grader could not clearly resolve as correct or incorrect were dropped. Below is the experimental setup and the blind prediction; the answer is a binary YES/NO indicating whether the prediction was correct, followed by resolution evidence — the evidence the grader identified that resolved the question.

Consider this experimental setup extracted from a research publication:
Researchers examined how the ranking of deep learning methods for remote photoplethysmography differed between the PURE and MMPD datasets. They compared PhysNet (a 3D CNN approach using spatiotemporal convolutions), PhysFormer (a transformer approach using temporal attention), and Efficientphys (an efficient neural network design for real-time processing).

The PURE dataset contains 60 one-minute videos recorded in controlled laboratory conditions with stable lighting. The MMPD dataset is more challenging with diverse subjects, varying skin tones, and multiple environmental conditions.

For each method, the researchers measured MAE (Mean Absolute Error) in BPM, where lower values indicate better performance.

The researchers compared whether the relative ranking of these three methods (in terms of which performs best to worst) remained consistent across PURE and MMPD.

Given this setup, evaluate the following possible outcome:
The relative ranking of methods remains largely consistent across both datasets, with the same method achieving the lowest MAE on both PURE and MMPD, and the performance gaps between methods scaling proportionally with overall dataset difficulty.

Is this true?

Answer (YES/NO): NO